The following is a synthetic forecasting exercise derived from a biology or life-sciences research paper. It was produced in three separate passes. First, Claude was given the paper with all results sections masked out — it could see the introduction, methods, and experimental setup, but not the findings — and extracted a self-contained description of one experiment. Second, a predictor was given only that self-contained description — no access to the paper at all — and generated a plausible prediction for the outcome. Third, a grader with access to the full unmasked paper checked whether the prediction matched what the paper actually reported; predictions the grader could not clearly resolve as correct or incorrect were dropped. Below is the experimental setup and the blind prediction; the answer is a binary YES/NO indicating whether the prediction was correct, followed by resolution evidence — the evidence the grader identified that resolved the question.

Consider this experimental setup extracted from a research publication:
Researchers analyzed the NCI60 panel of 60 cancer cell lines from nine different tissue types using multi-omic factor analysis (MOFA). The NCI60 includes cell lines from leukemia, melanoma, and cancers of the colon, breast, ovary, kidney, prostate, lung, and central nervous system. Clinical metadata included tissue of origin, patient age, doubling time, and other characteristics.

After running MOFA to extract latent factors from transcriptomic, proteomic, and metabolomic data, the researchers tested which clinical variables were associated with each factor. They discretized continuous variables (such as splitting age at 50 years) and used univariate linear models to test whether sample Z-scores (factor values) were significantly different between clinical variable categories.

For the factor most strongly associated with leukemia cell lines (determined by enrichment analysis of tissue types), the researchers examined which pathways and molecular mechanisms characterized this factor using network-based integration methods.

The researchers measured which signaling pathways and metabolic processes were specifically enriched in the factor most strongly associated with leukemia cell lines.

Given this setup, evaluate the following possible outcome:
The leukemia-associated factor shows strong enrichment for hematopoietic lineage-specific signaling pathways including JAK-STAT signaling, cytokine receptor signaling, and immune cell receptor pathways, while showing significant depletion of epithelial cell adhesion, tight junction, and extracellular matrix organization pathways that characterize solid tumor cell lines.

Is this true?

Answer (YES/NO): NO